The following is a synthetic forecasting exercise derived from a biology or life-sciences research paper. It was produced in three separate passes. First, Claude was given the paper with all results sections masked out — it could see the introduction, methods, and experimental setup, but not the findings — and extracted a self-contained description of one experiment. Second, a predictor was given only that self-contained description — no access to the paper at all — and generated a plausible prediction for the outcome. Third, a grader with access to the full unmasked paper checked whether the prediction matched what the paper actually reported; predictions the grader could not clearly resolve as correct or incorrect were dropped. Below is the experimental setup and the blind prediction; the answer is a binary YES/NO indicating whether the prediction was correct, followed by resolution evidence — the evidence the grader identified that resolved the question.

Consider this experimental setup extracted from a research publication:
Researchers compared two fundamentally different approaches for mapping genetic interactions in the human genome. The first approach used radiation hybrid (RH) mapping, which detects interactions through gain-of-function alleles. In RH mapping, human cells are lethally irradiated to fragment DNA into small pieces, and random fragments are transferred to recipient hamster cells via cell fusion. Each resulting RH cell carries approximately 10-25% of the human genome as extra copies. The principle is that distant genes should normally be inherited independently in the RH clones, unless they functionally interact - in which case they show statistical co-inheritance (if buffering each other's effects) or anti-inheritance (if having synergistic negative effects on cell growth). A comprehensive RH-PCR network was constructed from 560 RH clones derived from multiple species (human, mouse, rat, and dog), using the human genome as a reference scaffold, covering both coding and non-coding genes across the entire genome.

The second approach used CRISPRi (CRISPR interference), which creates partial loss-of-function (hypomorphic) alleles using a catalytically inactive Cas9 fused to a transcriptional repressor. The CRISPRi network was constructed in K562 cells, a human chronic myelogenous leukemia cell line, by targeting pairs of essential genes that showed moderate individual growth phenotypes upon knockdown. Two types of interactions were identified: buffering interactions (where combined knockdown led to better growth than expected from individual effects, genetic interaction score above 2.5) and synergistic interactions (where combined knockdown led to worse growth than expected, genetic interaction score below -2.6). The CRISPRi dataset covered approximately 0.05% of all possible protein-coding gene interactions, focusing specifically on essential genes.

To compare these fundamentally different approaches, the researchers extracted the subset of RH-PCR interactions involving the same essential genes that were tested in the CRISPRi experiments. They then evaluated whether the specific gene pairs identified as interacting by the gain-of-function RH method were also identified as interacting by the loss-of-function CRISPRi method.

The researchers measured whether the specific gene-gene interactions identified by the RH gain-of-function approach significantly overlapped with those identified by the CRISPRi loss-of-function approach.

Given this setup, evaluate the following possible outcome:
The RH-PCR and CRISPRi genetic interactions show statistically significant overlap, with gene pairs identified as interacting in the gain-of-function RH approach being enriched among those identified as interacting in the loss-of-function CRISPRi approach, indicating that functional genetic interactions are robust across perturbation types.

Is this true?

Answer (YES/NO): NO